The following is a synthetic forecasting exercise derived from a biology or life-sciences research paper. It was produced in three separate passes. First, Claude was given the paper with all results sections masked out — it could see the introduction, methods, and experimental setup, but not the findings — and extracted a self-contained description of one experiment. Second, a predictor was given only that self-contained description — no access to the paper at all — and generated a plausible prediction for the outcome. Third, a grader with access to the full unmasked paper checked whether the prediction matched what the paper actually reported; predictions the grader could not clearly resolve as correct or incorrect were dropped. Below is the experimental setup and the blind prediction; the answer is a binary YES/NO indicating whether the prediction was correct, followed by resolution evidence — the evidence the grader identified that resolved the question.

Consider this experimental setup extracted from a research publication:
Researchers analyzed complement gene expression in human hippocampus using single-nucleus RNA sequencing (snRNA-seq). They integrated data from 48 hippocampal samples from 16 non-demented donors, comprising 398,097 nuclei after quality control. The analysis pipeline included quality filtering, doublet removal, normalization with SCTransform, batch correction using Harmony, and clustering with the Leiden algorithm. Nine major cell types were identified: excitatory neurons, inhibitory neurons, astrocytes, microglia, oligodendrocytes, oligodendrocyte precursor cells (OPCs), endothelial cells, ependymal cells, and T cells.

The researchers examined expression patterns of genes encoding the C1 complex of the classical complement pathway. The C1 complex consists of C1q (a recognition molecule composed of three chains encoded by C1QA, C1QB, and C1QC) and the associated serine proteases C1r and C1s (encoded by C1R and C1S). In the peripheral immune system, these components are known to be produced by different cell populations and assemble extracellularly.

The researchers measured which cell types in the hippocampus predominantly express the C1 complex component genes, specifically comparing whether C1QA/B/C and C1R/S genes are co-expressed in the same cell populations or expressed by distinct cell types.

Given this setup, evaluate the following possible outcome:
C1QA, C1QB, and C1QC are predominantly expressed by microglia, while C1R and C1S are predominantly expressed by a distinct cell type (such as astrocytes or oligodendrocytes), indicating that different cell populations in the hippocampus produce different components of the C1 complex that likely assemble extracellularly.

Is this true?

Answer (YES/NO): NO